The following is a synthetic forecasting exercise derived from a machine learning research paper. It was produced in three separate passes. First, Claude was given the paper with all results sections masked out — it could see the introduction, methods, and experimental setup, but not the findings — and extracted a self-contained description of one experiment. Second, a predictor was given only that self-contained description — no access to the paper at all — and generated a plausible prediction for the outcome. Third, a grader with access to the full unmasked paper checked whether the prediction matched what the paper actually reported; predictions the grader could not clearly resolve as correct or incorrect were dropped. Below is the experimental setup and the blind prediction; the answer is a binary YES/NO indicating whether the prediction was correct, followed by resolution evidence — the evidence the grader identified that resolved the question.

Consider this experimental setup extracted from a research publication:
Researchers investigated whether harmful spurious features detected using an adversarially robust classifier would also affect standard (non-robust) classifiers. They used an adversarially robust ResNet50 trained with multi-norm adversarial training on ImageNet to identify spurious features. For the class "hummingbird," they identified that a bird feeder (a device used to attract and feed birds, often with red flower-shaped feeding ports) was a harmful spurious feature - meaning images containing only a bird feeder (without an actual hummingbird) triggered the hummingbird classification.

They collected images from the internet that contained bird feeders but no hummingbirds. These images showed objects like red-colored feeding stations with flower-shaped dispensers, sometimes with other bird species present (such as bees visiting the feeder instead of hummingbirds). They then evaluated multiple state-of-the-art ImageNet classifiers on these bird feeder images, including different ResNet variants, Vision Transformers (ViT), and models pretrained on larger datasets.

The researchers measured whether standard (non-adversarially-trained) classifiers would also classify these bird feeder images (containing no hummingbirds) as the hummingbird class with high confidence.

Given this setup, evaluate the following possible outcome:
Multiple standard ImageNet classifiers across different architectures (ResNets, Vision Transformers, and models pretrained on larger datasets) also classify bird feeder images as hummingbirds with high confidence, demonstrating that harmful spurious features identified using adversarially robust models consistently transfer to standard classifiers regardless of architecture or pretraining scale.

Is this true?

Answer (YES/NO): NO